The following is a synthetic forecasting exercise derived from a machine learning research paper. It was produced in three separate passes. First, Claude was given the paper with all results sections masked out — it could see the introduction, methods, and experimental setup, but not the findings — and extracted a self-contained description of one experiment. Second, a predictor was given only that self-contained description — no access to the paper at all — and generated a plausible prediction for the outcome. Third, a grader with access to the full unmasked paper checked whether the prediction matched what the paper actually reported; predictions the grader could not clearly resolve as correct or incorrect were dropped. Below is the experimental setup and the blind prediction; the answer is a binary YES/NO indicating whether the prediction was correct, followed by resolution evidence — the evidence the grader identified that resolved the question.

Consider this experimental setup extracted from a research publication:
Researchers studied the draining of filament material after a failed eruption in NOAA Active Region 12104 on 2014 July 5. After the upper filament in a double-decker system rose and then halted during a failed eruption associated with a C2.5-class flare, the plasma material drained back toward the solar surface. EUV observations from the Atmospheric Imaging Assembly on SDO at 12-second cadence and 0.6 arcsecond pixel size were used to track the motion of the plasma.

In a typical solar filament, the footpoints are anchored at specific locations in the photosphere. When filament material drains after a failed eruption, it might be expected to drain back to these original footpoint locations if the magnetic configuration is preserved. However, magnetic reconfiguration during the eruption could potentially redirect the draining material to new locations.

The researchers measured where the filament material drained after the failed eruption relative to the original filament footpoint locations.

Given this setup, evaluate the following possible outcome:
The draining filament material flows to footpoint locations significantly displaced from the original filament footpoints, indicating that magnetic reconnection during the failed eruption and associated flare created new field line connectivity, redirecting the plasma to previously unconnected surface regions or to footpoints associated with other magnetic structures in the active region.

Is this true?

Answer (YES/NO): NO